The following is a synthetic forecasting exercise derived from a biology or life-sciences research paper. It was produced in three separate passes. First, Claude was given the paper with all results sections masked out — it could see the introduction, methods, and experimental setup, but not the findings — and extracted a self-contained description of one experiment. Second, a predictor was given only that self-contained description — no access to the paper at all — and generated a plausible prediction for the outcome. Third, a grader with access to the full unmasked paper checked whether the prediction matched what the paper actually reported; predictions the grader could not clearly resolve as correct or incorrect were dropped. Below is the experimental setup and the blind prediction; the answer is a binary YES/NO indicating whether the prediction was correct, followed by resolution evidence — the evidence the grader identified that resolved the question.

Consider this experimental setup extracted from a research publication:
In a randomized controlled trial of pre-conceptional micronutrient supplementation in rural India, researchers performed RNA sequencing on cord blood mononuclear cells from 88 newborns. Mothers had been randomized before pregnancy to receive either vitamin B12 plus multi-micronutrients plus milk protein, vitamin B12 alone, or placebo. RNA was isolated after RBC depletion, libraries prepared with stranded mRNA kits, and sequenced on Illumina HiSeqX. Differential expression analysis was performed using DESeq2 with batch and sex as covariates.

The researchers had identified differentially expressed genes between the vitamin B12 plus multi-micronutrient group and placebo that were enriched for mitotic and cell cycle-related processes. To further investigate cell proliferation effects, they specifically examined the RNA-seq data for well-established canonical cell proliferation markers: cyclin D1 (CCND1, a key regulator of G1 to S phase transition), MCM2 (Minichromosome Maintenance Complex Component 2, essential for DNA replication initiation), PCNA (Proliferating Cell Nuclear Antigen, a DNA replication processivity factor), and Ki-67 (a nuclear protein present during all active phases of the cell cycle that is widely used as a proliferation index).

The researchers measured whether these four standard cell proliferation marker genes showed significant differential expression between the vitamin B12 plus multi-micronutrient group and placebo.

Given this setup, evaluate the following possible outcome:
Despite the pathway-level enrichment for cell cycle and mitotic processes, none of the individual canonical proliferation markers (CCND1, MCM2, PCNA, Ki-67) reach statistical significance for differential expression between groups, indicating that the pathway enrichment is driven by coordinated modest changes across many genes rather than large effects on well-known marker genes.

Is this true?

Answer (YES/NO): YES